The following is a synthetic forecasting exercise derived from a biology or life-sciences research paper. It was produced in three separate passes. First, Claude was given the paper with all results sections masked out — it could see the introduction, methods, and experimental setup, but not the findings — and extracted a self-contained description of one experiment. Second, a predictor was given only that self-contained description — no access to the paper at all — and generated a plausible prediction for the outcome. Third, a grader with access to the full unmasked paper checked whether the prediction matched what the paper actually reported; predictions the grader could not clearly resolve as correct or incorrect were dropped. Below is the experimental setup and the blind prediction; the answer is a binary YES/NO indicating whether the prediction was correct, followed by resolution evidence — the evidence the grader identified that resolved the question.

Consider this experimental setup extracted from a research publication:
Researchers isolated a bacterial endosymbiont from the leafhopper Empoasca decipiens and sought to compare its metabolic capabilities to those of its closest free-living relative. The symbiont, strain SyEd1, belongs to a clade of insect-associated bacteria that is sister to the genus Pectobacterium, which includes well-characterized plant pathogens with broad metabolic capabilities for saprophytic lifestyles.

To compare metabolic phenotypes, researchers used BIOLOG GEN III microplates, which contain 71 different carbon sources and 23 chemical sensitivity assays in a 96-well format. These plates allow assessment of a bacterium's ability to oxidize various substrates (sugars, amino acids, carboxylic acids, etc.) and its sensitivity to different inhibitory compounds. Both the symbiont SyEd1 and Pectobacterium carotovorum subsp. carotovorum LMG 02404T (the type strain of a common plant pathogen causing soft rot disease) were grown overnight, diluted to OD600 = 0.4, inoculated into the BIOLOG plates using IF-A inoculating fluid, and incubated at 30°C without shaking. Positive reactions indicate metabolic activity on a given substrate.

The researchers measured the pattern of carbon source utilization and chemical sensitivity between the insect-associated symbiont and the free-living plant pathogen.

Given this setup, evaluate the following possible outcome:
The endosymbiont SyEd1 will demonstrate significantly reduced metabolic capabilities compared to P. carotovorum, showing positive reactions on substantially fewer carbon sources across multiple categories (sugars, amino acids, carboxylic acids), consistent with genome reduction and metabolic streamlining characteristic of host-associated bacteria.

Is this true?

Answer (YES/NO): NO